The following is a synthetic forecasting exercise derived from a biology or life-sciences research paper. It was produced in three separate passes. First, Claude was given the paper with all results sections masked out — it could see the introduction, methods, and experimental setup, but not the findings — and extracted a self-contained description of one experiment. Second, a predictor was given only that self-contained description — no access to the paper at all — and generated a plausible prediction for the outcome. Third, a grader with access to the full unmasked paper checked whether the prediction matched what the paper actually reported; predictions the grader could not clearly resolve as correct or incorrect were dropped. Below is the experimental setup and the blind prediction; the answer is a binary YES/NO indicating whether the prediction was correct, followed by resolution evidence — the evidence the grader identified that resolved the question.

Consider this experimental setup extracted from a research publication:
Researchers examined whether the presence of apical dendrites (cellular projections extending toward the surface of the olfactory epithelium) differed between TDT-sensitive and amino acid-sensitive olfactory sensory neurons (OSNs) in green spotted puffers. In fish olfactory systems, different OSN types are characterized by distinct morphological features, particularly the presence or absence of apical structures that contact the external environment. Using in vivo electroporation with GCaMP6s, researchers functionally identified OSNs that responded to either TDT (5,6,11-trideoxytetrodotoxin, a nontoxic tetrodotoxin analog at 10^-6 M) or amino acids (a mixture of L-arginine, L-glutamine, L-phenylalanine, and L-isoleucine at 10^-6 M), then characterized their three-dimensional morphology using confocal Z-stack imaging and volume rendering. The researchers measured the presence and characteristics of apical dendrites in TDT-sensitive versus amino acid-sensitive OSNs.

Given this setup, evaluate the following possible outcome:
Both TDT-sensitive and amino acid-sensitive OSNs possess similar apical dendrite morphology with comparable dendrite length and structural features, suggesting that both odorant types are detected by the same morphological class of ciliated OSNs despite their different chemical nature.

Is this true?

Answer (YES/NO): NO